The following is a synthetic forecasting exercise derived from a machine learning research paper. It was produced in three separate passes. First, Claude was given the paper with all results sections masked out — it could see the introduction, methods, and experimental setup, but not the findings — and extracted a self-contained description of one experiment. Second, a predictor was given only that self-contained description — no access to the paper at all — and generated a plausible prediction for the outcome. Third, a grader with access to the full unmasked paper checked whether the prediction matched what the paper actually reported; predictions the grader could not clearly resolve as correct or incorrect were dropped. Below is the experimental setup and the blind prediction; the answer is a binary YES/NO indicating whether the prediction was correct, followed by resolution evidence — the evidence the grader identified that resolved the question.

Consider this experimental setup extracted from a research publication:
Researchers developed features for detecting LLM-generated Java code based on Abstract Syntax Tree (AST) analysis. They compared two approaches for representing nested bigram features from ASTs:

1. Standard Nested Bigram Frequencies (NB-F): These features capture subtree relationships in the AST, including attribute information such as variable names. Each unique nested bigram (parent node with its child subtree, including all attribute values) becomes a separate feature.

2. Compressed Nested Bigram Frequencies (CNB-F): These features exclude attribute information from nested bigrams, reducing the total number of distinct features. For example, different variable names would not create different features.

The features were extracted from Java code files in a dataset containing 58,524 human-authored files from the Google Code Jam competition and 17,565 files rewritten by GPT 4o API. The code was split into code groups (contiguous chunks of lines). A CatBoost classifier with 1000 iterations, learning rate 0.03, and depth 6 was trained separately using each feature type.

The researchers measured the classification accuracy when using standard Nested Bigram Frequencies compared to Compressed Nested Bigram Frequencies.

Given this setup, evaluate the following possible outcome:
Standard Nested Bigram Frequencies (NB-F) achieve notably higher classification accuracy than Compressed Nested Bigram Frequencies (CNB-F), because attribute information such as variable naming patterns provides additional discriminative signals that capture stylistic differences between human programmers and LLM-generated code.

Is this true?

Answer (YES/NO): NO